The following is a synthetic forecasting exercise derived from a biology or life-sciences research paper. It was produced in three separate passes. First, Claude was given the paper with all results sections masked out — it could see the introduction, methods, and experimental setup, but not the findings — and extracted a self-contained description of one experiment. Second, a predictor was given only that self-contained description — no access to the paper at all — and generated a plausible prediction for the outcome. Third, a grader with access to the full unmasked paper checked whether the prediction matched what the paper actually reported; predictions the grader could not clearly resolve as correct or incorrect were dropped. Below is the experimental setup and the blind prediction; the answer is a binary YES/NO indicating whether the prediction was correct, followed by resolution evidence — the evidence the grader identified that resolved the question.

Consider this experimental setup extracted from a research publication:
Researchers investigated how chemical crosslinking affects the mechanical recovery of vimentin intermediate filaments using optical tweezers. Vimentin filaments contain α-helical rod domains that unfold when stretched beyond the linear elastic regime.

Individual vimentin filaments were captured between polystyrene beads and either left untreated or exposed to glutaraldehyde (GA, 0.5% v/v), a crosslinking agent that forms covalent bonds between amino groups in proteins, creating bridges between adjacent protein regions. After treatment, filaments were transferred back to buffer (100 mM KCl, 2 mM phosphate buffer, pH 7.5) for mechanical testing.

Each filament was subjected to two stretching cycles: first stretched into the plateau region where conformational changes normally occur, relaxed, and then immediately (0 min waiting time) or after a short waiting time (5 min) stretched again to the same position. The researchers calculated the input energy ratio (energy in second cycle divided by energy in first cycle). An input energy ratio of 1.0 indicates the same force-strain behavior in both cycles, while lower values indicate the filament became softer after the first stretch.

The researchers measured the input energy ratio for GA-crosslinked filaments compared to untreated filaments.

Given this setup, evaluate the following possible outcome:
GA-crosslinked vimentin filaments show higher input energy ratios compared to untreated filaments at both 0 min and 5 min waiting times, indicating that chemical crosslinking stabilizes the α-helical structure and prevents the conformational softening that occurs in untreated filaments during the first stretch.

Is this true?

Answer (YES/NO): YES